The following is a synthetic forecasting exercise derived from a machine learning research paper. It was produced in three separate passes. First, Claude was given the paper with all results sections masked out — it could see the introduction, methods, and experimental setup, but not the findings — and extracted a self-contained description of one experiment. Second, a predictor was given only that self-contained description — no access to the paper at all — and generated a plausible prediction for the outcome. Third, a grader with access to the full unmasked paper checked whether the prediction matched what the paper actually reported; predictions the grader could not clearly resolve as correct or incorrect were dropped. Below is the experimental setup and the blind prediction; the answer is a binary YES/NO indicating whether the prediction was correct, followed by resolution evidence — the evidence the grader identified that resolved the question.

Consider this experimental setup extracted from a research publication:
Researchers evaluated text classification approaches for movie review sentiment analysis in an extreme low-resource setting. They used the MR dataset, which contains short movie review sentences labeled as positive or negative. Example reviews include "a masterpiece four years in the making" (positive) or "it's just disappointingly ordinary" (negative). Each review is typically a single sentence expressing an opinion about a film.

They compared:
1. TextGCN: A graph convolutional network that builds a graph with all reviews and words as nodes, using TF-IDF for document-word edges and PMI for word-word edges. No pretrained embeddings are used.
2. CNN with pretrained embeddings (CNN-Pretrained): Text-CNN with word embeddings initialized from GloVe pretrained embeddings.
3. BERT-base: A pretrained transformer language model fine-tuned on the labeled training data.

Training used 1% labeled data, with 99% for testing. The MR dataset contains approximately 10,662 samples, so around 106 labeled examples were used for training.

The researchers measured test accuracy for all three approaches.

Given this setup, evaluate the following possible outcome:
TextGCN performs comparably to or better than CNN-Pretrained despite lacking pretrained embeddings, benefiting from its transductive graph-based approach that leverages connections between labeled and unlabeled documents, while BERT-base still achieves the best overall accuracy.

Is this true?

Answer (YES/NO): YES